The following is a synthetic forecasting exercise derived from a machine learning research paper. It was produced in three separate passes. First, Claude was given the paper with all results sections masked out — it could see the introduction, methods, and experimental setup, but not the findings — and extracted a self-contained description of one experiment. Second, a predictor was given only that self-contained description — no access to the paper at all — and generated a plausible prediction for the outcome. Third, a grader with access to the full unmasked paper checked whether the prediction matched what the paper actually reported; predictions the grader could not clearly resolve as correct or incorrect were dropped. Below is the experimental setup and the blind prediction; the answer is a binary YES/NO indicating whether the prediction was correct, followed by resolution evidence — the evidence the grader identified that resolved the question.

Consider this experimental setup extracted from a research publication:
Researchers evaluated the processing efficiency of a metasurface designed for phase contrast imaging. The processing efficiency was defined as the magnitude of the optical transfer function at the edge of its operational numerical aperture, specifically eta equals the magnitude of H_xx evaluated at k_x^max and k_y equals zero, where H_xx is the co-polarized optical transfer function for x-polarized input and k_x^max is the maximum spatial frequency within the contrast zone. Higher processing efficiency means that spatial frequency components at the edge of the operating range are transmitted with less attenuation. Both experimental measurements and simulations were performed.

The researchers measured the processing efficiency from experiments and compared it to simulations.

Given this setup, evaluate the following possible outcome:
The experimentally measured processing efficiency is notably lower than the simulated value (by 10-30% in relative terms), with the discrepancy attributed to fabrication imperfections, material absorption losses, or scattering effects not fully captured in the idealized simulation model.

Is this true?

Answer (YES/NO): NO